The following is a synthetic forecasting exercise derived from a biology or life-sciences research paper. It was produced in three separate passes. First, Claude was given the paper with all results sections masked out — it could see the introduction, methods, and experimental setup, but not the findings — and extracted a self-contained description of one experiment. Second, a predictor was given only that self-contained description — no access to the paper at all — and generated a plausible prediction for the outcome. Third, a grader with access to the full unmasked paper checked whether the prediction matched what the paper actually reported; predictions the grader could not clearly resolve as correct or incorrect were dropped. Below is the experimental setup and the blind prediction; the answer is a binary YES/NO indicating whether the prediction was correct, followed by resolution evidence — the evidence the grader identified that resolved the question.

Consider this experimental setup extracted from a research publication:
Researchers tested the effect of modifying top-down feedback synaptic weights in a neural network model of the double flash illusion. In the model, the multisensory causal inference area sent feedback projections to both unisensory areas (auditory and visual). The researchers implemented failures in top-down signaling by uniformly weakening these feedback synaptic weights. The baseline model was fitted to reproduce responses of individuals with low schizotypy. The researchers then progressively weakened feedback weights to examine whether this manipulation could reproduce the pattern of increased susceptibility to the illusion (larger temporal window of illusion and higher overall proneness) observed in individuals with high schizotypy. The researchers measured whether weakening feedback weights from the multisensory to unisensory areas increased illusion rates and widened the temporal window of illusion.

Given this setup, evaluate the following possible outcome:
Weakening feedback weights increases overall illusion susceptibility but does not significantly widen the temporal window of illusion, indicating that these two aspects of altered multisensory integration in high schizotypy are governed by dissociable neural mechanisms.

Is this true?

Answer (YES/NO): NO